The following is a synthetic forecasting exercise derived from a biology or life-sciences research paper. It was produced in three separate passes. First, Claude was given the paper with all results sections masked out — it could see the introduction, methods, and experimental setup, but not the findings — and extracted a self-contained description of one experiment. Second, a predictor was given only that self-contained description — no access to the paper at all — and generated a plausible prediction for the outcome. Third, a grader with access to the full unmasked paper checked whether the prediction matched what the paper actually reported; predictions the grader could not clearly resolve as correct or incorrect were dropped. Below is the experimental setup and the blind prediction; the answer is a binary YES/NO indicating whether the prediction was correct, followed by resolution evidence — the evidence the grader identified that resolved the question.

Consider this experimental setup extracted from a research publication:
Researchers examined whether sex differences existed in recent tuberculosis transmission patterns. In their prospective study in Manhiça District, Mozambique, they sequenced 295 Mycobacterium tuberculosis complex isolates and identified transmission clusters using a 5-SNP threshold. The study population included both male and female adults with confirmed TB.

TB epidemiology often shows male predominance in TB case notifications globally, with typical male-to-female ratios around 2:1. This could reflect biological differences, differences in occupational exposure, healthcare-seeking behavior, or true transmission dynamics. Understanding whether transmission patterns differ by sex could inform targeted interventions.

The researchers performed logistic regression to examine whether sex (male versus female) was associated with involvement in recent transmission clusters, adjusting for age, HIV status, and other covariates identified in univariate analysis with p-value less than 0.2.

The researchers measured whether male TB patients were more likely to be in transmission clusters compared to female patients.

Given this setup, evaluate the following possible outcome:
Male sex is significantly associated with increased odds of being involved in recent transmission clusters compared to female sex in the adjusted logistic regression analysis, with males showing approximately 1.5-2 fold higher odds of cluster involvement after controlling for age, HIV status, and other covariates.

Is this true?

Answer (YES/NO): NO